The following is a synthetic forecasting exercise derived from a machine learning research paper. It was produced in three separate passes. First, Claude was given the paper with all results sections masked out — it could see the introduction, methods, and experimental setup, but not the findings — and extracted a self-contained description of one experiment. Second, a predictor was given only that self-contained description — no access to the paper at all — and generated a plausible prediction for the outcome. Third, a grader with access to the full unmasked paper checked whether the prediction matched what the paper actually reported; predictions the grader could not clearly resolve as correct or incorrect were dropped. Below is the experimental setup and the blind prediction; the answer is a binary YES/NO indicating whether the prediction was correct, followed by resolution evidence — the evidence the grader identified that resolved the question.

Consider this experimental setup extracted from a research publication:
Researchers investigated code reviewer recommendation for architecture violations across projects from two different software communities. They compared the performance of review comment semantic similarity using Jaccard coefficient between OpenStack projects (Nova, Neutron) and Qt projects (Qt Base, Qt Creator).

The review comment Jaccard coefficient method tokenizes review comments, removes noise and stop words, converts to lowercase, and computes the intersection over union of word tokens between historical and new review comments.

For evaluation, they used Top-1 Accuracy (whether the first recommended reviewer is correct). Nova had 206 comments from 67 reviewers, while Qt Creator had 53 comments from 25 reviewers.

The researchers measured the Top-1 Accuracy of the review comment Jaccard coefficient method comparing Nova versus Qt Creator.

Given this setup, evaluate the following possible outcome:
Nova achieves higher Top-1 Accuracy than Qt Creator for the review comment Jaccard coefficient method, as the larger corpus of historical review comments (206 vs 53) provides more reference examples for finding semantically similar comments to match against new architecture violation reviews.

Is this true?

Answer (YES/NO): NO